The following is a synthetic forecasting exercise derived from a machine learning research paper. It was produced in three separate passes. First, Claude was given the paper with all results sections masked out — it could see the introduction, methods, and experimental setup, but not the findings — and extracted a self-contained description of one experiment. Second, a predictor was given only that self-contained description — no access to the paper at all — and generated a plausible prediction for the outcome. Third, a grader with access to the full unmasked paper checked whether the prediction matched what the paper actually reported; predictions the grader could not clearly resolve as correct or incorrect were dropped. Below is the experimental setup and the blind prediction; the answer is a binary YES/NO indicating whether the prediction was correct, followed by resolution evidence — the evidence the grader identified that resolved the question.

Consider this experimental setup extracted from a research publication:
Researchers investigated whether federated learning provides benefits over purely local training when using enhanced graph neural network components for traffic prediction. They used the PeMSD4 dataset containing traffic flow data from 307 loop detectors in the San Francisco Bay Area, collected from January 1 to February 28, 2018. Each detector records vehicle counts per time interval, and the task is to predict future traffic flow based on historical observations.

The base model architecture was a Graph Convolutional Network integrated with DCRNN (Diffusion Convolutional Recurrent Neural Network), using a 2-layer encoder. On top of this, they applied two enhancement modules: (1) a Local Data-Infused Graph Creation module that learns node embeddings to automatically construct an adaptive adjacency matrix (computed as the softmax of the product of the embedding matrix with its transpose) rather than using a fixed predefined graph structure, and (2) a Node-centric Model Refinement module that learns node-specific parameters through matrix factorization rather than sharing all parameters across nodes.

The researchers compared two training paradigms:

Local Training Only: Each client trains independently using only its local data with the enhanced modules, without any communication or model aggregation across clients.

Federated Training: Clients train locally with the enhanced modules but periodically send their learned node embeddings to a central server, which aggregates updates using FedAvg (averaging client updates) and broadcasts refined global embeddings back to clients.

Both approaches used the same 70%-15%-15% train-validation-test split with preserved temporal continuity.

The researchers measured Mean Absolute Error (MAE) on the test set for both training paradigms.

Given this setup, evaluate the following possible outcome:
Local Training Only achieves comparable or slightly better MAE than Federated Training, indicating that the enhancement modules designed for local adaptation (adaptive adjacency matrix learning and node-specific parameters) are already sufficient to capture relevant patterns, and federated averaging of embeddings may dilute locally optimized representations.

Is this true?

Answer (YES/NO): NO